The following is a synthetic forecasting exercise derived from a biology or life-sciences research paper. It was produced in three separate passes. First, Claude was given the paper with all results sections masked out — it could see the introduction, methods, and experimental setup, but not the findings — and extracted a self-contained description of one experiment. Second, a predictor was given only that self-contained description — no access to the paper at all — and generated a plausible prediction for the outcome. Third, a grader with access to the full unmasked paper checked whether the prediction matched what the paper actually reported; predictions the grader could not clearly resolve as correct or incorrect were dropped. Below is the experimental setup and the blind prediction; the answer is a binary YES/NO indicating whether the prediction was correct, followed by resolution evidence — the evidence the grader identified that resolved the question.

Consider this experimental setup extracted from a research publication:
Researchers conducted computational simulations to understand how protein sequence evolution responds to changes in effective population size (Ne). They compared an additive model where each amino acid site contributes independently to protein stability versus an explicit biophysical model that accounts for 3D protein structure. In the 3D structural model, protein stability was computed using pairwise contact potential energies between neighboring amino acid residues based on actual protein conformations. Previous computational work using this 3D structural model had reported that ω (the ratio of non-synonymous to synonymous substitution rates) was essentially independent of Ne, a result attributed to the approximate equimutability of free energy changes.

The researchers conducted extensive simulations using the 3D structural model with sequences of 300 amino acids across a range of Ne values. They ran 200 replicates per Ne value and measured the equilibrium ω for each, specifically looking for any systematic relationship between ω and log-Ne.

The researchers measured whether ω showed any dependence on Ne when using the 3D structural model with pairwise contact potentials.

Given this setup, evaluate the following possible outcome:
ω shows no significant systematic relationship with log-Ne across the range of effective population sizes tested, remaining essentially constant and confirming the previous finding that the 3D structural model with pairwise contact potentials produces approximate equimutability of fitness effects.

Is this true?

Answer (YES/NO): NO